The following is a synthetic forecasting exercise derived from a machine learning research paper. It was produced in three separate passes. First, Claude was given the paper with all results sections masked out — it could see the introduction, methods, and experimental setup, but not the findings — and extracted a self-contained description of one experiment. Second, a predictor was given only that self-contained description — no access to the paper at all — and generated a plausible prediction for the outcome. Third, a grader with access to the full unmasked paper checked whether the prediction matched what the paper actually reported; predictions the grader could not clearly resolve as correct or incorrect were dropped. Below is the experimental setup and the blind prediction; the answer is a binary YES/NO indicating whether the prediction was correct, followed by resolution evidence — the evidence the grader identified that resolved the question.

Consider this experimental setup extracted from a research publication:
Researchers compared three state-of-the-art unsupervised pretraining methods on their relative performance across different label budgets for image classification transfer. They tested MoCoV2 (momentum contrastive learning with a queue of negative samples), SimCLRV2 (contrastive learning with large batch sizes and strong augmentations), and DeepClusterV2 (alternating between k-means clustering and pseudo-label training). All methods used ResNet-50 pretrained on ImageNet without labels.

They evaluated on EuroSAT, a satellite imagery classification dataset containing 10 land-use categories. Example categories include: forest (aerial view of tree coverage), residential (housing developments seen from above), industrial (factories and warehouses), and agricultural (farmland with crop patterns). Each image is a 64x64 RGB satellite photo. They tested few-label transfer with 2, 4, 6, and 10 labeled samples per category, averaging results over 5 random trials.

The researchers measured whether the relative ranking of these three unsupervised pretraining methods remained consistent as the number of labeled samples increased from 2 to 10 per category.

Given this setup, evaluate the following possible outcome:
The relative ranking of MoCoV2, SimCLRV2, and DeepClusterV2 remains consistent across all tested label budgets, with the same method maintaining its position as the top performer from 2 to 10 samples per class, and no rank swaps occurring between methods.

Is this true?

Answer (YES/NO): NO